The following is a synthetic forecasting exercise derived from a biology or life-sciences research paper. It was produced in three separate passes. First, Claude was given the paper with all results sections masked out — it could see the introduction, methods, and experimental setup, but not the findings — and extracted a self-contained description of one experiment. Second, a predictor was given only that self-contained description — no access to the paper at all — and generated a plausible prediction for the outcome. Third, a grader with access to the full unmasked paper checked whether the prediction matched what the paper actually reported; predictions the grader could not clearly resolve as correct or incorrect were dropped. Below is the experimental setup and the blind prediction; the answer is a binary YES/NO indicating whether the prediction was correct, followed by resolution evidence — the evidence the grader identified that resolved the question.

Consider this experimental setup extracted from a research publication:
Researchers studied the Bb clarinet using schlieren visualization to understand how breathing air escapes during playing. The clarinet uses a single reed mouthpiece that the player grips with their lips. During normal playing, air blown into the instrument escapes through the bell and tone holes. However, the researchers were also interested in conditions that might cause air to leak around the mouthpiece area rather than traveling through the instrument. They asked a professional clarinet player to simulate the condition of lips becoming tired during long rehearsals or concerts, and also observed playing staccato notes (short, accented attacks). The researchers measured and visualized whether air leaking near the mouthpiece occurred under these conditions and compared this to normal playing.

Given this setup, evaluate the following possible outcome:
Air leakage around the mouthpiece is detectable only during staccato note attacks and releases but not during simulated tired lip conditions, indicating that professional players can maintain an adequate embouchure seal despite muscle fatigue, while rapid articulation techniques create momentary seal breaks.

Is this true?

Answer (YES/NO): NO